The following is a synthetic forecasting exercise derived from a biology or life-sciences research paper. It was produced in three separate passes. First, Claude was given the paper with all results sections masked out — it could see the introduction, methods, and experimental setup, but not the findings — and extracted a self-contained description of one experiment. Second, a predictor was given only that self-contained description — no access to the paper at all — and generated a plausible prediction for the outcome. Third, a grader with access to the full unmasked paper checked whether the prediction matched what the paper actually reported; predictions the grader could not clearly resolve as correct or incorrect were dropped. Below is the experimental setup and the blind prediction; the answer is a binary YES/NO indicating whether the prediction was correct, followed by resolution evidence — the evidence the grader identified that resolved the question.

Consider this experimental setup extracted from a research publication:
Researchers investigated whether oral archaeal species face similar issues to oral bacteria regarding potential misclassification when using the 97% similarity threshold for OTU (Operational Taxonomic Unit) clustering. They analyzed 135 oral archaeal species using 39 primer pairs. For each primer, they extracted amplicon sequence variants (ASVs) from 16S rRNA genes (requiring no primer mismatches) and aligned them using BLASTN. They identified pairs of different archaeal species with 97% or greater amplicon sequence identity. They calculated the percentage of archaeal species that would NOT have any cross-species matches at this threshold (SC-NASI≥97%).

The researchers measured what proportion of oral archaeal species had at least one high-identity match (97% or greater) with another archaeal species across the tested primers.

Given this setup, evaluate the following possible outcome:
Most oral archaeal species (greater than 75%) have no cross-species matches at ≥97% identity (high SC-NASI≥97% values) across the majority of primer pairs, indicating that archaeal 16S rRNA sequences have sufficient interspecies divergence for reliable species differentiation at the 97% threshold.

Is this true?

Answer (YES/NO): NO